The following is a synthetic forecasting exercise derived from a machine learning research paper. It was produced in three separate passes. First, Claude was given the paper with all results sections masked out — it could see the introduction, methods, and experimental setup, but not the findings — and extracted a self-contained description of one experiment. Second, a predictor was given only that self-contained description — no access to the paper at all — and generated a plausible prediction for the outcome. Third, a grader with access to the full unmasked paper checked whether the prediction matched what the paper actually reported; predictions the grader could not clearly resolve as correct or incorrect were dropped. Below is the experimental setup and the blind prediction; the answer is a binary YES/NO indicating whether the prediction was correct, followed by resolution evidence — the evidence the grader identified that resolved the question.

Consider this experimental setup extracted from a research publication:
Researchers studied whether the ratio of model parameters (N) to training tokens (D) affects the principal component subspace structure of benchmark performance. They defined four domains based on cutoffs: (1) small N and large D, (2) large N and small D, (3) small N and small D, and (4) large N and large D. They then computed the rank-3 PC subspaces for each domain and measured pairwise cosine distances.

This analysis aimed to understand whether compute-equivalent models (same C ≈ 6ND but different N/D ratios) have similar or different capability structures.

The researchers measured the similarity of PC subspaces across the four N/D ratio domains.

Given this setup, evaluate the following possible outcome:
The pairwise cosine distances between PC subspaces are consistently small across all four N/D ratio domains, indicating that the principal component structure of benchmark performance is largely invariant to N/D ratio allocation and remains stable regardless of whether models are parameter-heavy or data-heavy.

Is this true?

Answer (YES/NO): NO